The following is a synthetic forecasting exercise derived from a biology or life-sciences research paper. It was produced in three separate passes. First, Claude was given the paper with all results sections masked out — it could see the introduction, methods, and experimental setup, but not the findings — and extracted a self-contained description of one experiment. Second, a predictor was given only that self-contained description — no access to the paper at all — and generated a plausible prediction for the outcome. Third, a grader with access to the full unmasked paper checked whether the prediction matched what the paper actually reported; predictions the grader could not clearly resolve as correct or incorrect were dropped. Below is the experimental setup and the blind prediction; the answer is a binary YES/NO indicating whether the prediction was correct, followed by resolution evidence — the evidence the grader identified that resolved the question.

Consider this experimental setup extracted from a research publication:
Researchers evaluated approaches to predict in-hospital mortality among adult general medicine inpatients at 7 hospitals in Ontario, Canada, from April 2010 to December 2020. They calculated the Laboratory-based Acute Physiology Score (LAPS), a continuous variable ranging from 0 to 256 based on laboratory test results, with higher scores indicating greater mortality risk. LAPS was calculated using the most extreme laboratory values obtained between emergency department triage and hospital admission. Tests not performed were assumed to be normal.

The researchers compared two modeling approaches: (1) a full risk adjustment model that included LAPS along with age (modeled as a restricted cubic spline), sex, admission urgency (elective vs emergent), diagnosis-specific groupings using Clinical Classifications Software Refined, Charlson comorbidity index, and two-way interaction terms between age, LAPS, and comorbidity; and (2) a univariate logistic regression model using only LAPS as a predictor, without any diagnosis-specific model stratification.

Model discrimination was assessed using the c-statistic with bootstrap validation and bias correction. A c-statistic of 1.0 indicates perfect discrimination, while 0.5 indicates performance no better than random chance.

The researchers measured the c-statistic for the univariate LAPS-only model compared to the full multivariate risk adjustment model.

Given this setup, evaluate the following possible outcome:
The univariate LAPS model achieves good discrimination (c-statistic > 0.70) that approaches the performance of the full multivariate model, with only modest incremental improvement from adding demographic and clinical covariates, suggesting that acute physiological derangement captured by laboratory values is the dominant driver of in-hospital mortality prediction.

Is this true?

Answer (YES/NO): NO